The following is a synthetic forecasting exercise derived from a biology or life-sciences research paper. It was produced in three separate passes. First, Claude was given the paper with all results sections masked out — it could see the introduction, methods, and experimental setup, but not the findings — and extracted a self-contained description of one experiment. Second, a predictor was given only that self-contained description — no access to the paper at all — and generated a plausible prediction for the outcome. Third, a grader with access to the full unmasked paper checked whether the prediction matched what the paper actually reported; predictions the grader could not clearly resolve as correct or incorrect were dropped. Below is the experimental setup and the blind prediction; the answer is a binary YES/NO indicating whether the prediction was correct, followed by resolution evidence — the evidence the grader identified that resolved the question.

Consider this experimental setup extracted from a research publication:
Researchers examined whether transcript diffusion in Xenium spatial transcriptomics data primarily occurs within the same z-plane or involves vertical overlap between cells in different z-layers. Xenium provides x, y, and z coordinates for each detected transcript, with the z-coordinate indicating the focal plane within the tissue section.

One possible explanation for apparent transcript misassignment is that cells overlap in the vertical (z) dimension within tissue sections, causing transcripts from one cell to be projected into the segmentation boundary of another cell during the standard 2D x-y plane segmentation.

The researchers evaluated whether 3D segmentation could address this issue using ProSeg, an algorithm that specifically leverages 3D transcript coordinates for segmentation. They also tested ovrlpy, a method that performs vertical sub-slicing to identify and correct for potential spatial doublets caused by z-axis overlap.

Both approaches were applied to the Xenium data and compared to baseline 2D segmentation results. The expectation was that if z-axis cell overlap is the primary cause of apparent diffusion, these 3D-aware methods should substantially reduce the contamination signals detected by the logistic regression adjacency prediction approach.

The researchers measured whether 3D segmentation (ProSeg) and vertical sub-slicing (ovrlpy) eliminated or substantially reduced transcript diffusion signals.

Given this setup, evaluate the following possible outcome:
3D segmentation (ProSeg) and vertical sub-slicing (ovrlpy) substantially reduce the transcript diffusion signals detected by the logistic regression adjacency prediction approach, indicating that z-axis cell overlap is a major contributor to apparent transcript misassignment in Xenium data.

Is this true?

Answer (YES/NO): NO